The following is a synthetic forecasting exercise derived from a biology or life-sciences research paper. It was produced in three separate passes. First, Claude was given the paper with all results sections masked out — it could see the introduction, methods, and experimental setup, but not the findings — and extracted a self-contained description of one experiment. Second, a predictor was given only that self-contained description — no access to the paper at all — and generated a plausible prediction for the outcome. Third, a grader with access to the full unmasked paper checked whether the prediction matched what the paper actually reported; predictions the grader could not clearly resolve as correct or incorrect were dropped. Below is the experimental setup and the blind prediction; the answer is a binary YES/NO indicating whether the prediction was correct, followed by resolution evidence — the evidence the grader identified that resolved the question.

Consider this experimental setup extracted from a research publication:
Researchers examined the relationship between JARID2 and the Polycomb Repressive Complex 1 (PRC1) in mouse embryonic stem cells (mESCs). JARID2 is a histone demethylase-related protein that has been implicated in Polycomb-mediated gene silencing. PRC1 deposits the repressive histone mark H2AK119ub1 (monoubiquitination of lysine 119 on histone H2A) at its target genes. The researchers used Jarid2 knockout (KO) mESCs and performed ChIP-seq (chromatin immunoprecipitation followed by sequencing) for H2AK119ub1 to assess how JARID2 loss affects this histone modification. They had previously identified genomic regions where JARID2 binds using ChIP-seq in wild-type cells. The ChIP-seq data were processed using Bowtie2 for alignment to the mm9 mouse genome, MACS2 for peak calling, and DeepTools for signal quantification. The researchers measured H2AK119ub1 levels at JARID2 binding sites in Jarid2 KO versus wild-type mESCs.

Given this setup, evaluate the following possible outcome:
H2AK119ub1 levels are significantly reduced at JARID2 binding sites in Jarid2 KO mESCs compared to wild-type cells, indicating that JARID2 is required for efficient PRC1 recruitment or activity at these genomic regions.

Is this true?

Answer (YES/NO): YES